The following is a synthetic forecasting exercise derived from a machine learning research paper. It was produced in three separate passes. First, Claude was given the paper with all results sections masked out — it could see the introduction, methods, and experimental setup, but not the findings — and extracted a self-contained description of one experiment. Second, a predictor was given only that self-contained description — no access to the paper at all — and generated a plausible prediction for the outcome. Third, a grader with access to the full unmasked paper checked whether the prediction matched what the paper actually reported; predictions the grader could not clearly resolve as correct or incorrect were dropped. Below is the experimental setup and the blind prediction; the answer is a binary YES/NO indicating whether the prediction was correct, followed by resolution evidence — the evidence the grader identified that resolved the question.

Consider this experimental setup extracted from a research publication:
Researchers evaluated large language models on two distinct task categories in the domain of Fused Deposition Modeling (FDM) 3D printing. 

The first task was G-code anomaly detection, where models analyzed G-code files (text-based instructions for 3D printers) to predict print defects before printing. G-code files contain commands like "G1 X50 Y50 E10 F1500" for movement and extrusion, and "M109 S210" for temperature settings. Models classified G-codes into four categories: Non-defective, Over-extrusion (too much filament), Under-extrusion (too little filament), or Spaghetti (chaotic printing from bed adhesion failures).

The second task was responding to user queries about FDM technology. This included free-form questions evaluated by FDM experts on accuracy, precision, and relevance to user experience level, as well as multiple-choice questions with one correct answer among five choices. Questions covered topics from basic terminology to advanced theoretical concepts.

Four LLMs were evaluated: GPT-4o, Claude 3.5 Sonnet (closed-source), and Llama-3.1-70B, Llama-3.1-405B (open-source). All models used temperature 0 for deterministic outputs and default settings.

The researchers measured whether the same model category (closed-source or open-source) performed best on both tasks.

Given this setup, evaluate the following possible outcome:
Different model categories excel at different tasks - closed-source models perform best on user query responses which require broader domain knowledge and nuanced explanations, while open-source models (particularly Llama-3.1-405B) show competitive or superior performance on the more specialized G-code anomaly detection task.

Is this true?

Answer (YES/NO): NO